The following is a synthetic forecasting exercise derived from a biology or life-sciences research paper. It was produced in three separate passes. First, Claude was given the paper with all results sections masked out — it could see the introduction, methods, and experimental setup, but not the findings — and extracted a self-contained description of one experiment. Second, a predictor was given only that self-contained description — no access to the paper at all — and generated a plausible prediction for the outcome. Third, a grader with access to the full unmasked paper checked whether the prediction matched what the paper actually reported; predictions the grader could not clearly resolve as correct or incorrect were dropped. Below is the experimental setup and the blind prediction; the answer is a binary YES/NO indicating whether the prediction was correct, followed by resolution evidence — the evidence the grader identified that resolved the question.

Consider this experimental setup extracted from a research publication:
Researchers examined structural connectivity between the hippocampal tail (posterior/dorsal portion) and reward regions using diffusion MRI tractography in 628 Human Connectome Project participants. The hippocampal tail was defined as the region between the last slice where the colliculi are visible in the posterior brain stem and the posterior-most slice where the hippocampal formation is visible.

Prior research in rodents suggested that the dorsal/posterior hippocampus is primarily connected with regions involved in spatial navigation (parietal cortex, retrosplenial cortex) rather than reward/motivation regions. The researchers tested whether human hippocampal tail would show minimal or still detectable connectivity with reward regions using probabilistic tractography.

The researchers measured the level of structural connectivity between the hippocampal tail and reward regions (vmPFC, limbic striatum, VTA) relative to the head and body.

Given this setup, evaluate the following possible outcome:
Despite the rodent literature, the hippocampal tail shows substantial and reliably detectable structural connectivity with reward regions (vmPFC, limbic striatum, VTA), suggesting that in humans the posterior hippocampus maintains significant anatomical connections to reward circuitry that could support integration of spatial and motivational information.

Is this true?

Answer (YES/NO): YES